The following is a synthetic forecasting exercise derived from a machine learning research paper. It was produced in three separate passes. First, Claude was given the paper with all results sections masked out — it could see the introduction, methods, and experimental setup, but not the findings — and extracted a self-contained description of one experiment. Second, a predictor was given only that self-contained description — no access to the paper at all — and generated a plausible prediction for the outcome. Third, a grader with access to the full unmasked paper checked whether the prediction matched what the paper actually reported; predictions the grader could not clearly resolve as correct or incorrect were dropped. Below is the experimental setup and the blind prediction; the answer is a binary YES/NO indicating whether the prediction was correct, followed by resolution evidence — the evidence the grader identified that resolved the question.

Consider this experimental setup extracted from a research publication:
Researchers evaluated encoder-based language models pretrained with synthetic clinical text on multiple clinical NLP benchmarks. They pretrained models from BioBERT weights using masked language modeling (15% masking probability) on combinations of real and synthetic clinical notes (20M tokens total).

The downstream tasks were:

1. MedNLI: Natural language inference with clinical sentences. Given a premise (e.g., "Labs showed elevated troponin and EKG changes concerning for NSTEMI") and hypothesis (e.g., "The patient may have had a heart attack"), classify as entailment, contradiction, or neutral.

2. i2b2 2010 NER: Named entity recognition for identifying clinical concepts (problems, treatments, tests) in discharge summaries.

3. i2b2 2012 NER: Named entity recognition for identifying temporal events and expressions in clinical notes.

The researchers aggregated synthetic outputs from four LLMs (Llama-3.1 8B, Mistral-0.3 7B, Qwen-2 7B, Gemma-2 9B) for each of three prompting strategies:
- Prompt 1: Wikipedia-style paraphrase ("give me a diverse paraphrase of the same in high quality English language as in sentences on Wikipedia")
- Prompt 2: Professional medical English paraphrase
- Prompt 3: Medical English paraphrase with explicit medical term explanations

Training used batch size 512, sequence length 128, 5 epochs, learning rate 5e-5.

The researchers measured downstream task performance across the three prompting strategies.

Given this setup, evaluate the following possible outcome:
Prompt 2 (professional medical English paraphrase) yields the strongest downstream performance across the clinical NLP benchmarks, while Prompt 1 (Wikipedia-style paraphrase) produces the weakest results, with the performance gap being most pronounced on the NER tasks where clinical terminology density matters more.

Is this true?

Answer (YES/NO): NO